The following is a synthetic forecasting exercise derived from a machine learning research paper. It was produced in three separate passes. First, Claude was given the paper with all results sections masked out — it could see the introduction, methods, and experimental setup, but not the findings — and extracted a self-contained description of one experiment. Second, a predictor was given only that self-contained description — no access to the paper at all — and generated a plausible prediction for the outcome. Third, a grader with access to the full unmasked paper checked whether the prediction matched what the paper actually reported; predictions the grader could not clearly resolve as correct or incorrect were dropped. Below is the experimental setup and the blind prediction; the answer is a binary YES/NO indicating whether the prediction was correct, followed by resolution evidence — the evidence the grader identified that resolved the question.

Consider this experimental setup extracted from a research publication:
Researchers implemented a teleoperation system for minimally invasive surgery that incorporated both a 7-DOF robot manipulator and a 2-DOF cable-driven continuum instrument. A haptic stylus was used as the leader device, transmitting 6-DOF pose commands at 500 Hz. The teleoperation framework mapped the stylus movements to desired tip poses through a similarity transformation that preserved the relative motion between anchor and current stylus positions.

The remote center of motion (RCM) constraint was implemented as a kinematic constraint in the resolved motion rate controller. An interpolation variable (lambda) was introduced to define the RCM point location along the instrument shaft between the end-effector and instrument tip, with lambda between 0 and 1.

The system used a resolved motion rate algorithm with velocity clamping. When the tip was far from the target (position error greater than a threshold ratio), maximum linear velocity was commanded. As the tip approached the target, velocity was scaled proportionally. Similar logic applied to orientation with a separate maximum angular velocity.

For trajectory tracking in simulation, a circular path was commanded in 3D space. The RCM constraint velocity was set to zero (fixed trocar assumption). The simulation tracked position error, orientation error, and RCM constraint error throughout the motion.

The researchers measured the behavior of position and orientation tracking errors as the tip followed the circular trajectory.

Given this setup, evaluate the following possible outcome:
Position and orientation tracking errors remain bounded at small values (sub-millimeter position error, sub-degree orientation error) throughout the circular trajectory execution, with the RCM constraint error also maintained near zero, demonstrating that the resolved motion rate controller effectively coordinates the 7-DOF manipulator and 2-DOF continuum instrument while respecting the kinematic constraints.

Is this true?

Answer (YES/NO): NO